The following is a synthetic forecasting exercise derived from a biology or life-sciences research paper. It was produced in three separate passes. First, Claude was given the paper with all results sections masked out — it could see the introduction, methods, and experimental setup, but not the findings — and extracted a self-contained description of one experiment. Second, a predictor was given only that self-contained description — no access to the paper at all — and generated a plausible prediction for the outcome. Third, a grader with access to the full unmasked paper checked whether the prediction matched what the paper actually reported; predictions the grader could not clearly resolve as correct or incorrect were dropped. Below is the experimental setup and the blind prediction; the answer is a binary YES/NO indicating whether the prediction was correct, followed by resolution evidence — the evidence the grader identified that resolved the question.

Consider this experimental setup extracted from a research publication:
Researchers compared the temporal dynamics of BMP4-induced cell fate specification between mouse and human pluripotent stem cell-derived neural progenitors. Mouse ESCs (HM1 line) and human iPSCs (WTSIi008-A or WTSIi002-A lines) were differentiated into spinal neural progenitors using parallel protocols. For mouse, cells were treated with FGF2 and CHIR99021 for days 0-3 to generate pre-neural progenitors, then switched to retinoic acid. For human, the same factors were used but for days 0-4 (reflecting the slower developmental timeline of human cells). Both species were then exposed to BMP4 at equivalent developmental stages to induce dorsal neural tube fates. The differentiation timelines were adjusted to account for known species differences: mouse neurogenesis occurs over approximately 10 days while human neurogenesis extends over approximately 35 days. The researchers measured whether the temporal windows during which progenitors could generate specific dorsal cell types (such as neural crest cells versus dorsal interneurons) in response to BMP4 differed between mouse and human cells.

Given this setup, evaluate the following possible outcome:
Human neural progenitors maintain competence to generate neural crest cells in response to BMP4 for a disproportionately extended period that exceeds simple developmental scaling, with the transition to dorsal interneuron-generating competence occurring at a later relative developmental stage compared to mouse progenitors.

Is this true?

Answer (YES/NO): NO